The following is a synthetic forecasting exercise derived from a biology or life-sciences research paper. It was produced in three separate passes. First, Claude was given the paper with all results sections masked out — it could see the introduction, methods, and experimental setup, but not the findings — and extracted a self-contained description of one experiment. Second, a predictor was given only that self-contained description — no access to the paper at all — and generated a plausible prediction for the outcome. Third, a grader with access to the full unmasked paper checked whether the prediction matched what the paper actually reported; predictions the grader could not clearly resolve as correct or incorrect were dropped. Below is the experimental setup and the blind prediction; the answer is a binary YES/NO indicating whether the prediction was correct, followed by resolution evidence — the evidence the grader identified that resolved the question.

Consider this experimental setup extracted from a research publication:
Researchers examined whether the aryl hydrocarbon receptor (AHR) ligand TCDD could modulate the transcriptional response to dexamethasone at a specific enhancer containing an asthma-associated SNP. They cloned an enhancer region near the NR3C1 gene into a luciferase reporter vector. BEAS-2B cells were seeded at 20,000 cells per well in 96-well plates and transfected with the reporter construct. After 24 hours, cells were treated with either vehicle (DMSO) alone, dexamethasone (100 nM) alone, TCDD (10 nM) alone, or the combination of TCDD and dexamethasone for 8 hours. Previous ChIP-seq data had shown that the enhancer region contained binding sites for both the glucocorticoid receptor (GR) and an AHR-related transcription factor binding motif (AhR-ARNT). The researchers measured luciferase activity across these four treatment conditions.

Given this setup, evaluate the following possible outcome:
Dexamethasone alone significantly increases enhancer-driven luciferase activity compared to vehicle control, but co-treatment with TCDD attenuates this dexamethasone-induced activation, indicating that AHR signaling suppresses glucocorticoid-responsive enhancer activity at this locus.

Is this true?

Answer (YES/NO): NO